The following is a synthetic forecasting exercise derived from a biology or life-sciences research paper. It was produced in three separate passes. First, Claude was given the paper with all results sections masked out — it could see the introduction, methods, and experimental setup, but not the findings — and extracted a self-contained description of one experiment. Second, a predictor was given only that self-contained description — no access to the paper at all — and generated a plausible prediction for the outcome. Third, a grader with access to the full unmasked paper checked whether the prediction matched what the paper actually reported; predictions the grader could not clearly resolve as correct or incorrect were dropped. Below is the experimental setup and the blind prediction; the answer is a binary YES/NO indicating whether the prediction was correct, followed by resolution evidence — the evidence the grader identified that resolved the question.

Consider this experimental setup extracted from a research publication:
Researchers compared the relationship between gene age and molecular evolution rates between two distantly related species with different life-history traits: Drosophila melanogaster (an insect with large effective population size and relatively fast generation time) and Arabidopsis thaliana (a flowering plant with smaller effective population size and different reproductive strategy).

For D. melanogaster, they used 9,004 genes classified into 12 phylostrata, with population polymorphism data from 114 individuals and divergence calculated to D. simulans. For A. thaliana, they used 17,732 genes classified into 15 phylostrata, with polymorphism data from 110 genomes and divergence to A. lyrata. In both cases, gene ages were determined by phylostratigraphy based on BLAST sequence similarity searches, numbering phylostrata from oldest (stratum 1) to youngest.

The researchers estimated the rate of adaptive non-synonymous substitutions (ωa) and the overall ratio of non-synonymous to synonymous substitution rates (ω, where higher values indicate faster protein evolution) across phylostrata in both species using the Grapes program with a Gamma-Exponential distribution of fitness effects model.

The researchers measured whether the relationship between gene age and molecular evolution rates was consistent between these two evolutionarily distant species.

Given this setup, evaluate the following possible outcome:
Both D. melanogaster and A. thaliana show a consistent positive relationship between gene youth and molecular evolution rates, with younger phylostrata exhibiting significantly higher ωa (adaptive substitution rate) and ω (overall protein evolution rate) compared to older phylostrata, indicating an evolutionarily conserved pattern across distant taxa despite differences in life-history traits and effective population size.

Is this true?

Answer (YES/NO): YES